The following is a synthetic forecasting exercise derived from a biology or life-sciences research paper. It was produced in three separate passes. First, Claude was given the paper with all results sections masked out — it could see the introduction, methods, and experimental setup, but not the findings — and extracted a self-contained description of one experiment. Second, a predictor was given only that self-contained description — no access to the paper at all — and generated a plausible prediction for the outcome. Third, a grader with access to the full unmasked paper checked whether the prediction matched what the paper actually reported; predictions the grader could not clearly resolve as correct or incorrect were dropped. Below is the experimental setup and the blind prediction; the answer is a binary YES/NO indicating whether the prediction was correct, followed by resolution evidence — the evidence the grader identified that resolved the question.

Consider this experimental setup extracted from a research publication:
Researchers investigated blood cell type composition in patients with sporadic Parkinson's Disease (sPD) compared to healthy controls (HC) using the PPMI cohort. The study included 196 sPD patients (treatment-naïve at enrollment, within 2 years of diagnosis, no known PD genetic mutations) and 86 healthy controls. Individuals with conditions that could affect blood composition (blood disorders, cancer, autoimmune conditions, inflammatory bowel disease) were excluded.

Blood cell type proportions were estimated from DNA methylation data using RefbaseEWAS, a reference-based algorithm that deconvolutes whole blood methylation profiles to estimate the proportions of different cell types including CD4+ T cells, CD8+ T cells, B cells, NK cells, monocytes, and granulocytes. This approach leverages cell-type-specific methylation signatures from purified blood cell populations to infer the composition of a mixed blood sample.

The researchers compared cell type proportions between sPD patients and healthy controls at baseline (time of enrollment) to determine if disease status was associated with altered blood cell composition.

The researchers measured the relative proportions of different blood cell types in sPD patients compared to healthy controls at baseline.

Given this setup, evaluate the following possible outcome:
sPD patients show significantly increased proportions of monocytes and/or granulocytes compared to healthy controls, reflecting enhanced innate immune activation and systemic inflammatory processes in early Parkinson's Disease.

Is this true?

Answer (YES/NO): YES